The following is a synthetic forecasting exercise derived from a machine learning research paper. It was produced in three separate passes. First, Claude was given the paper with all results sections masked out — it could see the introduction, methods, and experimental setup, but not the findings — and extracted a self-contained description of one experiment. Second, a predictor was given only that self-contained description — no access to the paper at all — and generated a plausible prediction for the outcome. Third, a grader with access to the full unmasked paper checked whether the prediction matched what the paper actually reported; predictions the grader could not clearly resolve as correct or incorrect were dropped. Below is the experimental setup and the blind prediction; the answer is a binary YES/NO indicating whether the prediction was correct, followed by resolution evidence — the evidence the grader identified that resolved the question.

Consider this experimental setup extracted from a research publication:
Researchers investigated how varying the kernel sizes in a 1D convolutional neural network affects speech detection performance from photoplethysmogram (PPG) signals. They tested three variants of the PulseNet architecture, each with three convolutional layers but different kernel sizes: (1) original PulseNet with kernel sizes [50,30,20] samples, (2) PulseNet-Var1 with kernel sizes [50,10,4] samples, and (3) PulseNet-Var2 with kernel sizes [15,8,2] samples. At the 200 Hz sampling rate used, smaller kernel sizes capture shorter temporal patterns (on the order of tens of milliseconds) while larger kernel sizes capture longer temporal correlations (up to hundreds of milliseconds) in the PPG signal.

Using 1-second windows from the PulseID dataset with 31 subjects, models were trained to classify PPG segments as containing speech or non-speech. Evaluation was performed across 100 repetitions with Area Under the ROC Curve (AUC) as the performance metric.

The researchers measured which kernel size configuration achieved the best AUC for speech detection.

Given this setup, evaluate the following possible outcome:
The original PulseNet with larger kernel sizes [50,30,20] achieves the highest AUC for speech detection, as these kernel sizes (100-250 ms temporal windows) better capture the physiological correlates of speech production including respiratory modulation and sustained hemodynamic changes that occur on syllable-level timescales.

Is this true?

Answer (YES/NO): NO